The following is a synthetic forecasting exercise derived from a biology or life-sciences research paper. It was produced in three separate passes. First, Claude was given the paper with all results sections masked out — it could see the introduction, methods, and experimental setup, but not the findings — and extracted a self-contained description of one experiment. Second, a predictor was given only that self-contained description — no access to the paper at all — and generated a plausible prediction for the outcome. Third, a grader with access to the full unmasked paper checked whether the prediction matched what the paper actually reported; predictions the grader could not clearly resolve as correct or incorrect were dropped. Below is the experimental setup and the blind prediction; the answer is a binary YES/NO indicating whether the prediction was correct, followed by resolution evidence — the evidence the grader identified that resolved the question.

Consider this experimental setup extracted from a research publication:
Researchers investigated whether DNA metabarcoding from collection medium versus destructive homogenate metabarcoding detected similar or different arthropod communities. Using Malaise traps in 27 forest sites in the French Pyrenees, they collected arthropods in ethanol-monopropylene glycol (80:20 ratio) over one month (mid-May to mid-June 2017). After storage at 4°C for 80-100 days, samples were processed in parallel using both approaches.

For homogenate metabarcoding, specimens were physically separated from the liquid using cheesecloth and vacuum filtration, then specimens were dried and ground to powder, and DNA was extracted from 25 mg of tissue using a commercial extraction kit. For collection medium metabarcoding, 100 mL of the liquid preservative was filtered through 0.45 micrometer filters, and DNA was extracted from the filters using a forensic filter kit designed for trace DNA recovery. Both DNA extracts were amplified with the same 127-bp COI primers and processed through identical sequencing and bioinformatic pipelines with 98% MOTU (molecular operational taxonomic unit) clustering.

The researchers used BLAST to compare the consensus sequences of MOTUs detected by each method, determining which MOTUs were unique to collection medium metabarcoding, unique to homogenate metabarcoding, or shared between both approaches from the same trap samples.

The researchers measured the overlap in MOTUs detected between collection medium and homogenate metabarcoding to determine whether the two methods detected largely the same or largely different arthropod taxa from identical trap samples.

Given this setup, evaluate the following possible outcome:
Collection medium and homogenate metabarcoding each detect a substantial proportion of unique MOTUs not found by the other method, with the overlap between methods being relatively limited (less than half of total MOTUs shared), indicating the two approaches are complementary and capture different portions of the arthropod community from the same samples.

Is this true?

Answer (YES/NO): YES